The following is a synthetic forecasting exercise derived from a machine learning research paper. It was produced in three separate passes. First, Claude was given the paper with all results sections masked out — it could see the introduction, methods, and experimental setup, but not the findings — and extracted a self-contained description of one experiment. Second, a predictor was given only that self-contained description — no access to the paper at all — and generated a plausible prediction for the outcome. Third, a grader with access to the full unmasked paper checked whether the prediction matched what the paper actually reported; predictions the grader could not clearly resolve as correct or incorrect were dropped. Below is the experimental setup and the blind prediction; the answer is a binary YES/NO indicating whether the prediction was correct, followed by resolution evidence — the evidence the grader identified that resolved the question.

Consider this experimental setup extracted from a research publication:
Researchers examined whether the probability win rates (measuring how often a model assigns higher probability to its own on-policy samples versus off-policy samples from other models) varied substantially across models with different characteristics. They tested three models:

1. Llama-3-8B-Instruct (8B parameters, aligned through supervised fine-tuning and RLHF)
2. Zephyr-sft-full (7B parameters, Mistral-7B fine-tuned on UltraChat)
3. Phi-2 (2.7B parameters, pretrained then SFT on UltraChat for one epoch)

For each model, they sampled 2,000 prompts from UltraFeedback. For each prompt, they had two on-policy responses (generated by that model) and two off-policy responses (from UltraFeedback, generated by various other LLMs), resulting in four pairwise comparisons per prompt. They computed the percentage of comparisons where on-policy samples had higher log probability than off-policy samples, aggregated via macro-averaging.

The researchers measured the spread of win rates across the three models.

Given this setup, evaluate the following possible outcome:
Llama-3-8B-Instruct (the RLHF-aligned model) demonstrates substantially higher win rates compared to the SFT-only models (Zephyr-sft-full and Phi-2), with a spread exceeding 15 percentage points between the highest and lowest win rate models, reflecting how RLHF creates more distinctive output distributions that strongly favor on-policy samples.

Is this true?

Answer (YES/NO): NO